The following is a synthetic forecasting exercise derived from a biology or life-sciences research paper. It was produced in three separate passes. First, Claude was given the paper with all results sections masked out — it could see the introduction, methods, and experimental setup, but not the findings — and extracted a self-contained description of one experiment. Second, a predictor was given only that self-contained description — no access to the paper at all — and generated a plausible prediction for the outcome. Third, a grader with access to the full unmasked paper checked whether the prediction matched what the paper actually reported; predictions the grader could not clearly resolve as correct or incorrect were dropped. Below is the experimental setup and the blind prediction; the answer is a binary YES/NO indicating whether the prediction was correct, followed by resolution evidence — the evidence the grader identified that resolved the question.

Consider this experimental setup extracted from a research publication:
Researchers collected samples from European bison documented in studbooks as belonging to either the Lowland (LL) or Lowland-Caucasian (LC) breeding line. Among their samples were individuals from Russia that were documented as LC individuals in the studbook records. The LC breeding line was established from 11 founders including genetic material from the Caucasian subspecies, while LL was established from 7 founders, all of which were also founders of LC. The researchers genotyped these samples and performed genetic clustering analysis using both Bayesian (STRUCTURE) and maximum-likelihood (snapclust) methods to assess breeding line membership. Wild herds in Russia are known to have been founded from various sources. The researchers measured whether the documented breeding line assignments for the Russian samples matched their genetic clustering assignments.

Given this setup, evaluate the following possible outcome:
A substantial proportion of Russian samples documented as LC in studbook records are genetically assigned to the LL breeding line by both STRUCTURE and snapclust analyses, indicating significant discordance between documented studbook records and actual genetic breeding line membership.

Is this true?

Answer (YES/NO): YES